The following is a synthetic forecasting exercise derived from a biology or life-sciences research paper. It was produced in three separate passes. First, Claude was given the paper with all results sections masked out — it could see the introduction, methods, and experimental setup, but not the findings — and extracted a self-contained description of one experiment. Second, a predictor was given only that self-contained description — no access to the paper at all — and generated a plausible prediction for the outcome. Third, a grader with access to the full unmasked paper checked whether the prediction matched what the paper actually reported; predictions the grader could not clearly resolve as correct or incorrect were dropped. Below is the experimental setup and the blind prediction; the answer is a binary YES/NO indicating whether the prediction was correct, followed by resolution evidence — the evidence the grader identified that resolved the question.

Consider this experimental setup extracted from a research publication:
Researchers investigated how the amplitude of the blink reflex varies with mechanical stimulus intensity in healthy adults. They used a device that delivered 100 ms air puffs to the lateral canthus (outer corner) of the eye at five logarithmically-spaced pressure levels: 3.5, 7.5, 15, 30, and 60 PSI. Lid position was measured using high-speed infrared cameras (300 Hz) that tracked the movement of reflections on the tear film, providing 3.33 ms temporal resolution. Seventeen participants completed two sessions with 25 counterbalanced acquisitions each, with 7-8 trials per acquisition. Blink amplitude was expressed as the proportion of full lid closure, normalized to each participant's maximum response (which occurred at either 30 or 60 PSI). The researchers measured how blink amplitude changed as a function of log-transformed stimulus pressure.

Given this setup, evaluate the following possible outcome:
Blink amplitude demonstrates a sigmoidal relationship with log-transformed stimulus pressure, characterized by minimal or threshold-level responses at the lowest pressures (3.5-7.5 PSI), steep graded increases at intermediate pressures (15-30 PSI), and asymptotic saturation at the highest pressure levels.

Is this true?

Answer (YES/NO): YES